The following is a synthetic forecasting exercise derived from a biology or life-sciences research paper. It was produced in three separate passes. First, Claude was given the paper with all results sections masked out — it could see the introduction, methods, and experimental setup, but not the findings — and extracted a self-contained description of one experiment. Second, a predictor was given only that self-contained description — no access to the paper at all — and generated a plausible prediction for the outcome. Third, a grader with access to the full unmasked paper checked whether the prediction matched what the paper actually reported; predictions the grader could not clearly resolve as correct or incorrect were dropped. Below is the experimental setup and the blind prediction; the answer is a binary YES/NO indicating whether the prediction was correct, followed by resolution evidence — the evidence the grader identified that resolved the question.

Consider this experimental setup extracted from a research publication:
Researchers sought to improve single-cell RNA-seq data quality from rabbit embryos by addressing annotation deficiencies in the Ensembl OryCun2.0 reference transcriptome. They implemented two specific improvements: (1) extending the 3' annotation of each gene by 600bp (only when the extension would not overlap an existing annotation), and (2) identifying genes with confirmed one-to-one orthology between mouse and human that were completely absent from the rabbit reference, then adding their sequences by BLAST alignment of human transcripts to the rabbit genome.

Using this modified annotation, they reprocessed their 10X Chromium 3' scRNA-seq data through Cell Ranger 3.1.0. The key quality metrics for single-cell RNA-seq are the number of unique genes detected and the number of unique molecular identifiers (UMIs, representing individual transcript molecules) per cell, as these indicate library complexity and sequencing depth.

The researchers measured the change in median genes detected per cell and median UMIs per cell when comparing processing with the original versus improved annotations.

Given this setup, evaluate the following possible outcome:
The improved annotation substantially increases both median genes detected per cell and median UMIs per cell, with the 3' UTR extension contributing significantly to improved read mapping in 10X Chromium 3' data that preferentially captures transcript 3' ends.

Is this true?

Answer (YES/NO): YES